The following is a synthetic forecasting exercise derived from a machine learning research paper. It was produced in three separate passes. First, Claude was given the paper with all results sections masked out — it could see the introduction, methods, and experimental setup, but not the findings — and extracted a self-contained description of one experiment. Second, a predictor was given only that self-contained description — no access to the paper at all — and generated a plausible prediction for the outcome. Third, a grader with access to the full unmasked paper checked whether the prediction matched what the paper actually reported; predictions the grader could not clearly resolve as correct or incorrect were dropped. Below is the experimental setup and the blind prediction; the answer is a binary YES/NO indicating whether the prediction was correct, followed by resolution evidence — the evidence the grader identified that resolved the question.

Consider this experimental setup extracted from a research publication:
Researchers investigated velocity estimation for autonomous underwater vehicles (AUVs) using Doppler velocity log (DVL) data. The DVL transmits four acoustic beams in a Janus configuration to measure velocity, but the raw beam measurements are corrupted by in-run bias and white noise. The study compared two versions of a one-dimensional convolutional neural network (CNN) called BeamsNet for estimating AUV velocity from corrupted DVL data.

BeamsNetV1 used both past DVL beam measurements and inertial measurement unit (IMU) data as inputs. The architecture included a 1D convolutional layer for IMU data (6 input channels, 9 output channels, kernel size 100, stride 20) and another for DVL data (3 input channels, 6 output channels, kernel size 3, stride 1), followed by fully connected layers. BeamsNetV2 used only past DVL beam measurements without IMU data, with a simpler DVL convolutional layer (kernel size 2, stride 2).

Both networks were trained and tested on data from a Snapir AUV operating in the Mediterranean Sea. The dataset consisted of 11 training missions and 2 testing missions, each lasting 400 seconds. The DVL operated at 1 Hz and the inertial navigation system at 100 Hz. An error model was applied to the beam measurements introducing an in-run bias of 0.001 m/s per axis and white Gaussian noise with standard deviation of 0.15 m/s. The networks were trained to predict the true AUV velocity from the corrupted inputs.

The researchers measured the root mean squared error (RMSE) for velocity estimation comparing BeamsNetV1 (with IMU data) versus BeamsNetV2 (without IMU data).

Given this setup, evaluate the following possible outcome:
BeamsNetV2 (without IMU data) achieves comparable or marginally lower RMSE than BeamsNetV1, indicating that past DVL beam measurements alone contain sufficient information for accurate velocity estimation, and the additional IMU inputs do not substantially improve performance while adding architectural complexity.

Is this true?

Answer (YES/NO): NO